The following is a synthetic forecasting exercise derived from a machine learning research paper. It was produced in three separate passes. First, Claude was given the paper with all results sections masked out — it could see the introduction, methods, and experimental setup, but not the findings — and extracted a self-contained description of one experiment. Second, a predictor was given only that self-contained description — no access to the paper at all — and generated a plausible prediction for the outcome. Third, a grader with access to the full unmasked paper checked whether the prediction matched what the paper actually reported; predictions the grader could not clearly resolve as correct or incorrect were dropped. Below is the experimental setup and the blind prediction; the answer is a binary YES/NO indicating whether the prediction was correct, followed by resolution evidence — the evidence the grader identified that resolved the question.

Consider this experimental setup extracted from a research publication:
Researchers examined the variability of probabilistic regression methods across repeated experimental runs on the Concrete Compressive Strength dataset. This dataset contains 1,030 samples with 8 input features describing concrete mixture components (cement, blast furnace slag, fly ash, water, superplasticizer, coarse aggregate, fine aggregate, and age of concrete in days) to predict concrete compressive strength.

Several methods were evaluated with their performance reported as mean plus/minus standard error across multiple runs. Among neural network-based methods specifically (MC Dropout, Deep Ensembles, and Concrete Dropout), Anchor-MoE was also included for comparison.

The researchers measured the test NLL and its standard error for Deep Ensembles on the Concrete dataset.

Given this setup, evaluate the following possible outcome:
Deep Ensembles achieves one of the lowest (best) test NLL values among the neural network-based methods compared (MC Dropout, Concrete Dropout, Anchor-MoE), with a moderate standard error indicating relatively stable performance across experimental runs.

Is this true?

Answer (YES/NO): NO